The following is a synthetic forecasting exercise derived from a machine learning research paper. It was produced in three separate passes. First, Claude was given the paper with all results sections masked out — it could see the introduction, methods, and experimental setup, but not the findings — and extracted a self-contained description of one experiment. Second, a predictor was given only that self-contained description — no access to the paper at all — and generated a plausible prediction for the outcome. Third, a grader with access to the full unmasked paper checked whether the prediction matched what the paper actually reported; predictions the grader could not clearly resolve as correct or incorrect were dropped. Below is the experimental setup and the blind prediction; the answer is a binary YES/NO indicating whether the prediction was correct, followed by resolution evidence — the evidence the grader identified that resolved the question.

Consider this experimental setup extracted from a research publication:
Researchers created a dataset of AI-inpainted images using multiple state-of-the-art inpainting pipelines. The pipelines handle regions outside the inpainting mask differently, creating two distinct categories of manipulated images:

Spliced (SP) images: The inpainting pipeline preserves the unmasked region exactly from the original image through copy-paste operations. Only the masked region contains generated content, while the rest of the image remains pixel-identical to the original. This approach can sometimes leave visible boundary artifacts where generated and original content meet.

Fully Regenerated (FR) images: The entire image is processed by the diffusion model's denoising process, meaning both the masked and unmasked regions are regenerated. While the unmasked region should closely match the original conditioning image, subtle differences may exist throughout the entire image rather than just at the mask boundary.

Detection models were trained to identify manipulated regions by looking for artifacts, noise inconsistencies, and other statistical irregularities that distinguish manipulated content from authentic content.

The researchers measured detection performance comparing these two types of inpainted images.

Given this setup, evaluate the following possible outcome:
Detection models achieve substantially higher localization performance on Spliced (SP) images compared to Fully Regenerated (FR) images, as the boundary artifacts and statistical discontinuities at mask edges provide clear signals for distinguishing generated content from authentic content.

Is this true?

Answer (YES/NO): YES